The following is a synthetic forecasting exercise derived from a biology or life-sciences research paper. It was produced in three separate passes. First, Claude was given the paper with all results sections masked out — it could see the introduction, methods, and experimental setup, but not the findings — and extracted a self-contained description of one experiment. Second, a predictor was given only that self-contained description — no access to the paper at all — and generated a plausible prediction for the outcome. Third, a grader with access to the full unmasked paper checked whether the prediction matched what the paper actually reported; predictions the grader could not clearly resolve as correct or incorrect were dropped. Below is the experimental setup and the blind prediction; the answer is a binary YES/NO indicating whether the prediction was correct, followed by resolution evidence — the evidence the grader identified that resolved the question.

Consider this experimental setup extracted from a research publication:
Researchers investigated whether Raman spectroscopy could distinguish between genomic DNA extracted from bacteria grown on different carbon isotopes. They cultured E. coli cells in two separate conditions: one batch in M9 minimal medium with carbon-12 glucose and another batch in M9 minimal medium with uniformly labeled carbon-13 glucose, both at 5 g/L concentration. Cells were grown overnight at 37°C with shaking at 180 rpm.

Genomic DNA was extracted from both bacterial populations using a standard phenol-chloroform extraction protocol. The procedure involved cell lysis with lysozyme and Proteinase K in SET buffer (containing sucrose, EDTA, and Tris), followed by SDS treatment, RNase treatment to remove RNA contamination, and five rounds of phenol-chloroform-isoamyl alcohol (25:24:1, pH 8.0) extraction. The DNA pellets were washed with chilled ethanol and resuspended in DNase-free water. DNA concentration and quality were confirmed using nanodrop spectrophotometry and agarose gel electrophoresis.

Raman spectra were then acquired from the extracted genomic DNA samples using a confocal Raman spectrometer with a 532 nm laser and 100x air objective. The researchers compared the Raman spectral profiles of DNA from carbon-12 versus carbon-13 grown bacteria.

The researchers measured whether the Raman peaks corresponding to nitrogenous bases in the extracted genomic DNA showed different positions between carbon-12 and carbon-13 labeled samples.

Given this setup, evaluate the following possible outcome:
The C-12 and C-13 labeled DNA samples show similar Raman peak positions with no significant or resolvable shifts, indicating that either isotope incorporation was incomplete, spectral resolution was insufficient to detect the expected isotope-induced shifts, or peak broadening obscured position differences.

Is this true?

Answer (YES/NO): NO